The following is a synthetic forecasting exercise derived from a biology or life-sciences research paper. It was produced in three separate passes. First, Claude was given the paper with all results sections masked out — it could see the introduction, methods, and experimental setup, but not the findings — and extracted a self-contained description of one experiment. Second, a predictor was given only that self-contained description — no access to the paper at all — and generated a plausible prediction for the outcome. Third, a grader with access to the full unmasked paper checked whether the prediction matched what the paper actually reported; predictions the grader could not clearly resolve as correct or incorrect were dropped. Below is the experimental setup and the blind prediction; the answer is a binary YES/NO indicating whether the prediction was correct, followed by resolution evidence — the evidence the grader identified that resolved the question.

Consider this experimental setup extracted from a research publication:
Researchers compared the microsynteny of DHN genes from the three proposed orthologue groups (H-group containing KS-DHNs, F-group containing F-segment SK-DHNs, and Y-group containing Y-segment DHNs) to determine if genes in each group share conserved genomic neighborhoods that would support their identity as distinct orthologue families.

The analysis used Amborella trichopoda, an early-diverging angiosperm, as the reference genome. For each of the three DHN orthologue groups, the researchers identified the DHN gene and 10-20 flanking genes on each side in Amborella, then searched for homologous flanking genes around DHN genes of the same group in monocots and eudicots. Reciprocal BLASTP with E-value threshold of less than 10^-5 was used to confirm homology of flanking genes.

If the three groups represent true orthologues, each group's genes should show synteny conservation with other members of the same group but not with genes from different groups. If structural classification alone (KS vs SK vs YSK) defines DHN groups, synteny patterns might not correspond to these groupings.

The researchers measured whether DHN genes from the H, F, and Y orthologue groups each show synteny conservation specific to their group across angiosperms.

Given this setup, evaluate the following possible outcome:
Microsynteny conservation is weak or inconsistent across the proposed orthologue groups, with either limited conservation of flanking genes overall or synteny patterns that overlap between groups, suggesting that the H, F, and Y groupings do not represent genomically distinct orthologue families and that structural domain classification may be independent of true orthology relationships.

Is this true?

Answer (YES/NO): NO